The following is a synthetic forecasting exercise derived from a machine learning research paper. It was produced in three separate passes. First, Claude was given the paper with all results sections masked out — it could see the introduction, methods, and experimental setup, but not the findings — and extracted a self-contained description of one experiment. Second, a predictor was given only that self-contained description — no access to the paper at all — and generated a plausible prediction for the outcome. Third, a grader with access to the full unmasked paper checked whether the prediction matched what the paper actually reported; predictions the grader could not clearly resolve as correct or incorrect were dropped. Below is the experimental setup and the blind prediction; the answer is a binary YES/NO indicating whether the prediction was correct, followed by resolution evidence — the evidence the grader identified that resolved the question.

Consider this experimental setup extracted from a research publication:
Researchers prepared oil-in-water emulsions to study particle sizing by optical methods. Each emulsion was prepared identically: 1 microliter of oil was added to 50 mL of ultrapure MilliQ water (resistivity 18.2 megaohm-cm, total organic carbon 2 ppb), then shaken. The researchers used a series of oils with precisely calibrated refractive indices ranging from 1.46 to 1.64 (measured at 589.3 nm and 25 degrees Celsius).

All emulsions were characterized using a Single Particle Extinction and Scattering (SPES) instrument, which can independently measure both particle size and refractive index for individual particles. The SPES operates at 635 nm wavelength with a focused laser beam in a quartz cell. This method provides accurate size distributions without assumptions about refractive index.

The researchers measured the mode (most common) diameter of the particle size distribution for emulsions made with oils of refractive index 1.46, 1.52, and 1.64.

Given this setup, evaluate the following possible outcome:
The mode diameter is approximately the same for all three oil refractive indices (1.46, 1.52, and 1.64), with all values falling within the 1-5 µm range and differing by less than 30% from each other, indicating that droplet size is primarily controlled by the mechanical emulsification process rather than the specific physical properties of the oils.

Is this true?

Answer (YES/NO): NO